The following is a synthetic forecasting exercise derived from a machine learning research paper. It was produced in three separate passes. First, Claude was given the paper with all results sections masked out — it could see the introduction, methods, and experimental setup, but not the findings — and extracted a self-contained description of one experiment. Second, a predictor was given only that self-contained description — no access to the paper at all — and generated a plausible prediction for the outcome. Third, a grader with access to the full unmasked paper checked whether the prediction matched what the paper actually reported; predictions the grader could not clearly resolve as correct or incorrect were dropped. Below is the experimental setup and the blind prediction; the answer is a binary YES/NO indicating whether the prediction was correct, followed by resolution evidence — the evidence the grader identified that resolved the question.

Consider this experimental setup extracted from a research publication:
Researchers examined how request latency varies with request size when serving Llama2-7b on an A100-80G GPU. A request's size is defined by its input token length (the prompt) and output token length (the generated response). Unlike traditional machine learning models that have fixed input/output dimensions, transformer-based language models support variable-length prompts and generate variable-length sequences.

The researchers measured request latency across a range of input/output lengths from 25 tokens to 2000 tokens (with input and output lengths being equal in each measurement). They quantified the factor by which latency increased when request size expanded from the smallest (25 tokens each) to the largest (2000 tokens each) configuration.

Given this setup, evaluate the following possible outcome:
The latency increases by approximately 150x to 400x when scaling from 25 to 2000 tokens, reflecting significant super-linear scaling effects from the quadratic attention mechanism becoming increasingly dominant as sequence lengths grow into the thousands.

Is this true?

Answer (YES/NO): NO